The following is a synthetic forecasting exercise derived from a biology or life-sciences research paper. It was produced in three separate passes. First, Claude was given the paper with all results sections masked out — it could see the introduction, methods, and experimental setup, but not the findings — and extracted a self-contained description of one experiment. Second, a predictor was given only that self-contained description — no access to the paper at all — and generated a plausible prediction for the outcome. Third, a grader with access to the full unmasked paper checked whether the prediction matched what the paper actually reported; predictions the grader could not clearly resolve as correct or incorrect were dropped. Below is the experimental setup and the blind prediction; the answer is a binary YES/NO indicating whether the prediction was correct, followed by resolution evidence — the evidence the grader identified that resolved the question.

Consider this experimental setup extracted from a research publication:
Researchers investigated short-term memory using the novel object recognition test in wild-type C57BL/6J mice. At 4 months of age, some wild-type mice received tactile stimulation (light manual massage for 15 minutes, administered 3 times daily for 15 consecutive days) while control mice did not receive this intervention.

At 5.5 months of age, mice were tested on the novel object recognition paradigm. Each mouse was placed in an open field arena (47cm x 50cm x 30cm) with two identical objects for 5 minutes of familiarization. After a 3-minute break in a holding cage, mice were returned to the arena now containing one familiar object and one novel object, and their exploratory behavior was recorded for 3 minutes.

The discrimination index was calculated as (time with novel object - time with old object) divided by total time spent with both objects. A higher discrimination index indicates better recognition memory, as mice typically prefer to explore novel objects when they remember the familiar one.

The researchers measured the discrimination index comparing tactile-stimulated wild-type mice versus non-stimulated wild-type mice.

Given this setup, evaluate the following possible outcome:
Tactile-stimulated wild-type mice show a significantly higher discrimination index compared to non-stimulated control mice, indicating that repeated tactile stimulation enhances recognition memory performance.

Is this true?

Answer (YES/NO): YES